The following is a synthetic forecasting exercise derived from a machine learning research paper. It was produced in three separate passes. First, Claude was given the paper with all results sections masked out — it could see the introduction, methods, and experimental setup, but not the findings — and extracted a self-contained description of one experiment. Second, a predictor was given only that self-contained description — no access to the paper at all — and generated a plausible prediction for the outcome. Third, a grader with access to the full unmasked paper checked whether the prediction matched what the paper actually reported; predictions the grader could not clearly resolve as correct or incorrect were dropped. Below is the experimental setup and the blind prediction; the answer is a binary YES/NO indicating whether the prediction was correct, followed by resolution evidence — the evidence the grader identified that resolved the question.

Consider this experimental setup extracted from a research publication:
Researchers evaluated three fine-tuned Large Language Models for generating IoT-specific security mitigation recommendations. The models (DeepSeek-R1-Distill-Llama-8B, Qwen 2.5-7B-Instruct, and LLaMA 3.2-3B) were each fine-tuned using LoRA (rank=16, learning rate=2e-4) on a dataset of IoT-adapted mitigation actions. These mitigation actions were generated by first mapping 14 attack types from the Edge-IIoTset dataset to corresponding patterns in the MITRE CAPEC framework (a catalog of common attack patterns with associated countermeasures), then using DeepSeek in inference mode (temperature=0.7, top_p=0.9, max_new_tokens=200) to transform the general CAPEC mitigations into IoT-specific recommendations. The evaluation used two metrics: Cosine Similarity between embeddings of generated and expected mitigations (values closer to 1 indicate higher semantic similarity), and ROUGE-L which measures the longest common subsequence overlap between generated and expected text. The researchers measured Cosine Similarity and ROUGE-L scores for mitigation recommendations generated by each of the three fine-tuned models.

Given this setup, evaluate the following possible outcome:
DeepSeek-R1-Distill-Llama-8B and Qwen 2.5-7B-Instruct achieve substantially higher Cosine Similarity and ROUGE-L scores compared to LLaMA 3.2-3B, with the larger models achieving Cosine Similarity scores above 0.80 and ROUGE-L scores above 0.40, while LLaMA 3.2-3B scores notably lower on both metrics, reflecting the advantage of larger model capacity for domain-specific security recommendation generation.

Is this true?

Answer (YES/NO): NO